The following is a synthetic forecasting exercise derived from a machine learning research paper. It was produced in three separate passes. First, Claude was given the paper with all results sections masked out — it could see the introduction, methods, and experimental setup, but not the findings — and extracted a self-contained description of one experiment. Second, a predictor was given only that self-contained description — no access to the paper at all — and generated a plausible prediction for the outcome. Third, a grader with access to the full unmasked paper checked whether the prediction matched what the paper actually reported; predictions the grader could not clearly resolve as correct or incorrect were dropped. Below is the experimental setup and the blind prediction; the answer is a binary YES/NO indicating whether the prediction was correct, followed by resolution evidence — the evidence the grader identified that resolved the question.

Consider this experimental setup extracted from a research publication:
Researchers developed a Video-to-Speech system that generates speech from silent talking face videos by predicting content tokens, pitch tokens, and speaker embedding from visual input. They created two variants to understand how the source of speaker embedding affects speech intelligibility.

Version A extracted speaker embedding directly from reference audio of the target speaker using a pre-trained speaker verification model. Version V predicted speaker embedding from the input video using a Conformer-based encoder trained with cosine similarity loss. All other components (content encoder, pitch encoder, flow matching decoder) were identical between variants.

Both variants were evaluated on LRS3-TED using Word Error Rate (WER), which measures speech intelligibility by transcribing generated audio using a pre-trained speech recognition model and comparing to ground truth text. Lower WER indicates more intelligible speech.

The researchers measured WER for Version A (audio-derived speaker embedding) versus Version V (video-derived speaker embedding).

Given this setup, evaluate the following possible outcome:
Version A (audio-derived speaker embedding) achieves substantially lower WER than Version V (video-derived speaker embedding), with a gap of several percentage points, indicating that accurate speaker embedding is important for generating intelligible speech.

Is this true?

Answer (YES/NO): NO